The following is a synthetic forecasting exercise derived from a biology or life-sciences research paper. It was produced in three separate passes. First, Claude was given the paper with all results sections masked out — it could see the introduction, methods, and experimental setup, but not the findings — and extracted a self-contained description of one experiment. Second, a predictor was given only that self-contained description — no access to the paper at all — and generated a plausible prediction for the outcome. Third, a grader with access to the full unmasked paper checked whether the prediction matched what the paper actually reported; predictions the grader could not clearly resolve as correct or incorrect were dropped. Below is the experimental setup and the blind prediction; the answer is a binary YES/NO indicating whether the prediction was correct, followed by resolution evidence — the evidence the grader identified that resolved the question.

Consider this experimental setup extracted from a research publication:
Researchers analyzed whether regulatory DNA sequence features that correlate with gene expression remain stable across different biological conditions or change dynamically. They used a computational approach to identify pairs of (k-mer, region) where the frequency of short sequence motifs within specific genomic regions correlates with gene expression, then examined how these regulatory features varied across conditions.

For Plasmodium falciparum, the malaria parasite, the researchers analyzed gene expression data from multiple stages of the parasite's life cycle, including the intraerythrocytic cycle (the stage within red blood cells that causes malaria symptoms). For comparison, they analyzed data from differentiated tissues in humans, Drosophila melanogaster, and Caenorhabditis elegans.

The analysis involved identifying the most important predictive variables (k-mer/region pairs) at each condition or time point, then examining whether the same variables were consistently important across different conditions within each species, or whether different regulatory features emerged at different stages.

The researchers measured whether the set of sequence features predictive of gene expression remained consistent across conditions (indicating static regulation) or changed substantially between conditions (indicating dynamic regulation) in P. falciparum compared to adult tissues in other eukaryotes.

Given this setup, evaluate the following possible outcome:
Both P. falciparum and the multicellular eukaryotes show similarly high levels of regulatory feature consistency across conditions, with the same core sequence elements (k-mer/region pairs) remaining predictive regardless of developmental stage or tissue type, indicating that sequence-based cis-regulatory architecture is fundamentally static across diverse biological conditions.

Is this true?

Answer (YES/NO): NO